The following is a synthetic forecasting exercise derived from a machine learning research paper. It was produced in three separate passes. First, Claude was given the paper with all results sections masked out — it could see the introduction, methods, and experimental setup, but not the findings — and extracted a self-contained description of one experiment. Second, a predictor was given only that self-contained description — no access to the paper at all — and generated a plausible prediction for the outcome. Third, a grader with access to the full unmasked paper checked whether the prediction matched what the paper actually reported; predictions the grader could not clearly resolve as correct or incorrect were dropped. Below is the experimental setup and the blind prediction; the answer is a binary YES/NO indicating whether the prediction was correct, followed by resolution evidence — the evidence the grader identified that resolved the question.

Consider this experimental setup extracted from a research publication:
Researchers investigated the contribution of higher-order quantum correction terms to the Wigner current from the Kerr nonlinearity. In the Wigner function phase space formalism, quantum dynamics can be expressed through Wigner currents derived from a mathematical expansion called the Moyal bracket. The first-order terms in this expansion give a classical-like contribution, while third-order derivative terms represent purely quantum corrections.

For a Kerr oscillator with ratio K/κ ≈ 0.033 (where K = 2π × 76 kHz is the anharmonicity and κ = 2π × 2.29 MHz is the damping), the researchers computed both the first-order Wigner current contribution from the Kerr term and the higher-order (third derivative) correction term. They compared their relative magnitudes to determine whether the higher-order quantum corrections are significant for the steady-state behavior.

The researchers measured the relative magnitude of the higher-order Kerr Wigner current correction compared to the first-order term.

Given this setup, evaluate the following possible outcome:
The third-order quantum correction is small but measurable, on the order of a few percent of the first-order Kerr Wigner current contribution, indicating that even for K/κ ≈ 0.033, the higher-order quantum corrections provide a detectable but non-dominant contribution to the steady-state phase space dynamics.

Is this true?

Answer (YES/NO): NO